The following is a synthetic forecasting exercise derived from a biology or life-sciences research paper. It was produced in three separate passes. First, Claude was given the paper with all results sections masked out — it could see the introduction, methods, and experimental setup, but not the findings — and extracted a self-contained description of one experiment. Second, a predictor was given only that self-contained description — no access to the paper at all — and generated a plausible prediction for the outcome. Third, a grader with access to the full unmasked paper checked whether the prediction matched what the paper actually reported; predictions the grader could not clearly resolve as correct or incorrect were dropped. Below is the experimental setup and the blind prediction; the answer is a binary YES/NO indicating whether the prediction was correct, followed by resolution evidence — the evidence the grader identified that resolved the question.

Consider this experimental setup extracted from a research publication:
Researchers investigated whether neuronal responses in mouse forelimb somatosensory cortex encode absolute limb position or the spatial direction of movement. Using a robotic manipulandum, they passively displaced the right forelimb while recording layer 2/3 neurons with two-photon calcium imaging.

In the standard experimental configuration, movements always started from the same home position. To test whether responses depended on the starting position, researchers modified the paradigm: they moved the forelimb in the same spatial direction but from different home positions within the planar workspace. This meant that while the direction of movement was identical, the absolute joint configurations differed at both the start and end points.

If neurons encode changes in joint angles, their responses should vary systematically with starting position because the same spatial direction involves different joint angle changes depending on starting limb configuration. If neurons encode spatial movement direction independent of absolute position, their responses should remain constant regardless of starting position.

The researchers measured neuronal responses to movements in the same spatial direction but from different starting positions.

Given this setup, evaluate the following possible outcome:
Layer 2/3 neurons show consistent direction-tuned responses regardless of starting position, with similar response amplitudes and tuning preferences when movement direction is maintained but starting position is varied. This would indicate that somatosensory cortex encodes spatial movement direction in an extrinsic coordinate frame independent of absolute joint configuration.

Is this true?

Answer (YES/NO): YES